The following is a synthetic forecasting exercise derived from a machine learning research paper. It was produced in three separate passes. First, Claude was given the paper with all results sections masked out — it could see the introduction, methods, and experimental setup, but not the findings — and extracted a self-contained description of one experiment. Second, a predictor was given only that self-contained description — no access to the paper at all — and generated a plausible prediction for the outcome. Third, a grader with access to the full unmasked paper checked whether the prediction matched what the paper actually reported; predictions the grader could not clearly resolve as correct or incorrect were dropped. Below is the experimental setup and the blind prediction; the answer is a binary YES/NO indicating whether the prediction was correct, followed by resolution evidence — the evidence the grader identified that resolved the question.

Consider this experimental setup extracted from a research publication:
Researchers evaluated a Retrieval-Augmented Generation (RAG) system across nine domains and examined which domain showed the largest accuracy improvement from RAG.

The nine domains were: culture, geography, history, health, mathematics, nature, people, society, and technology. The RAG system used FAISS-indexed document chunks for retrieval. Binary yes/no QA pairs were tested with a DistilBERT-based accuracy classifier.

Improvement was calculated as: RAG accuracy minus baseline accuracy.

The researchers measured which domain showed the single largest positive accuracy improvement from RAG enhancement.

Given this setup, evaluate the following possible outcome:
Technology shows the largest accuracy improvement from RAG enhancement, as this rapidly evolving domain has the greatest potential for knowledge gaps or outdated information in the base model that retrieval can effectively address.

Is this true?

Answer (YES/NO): NO